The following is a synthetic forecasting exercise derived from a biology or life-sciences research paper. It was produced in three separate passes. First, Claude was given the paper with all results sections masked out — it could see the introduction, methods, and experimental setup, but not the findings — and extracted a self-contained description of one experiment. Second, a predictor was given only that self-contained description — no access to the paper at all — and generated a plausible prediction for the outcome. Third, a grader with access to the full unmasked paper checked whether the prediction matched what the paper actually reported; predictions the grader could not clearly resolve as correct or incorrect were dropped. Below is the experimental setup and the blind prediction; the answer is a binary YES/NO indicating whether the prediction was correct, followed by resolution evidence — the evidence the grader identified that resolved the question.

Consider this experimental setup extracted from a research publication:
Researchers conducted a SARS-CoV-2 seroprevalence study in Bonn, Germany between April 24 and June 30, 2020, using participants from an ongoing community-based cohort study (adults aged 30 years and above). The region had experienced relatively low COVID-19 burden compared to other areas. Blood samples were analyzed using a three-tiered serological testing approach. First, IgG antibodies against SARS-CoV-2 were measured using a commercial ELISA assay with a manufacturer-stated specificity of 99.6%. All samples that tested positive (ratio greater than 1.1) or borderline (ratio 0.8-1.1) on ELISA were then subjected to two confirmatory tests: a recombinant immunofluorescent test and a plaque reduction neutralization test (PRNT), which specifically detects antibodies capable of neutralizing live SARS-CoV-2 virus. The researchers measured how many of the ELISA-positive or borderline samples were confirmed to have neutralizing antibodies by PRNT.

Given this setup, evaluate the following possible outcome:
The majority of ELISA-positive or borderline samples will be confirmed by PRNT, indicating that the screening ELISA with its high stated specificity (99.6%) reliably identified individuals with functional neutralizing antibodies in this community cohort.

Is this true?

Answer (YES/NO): NO